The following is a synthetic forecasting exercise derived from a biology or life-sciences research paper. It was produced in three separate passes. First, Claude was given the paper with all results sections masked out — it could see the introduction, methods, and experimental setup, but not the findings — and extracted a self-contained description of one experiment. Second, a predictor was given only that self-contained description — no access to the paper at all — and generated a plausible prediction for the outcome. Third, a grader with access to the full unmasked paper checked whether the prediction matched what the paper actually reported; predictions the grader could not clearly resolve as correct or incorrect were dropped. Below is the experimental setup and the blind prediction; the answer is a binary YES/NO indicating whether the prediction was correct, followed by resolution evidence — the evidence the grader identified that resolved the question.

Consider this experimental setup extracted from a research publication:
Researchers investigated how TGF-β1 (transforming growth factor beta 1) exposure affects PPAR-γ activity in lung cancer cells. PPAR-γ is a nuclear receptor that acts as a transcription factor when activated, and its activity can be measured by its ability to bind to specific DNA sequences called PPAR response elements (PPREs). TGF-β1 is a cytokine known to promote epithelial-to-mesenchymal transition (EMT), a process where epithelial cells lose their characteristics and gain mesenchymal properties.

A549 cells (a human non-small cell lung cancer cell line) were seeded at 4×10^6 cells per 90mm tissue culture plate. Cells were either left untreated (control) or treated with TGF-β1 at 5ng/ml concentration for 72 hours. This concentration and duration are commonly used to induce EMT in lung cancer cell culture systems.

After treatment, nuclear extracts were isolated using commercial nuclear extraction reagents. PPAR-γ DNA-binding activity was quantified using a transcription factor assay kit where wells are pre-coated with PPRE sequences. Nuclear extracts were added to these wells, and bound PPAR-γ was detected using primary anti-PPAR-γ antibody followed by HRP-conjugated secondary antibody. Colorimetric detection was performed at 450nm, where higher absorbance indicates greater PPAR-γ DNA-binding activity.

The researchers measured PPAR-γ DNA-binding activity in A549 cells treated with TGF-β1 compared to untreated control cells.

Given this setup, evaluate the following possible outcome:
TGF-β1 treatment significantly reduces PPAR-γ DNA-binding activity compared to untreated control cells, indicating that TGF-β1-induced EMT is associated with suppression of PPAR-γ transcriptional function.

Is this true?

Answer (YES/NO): YES